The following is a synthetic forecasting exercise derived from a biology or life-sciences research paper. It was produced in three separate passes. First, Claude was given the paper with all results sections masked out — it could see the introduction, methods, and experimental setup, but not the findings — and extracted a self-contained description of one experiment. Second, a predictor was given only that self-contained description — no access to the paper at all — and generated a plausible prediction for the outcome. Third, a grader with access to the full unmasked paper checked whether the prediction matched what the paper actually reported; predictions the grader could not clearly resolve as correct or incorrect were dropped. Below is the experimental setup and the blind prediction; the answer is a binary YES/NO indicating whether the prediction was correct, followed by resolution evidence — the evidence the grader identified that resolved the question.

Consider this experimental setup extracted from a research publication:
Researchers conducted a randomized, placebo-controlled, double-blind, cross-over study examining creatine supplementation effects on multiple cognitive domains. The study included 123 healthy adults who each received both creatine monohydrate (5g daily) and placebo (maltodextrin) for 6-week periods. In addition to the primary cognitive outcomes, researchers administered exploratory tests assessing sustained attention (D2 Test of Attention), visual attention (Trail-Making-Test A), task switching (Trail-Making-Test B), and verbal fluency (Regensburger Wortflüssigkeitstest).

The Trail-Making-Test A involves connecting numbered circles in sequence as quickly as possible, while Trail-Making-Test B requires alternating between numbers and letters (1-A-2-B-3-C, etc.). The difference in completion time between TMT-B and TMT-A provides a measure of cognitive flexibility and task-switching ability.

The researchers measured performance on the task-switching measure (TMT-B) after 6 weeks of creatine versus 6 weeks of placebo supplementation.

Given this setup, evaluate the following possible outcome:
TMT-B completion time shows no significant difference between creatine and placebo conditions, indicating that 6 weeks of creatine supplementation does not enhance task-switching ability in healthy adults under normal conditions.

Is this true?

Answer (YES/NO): YES